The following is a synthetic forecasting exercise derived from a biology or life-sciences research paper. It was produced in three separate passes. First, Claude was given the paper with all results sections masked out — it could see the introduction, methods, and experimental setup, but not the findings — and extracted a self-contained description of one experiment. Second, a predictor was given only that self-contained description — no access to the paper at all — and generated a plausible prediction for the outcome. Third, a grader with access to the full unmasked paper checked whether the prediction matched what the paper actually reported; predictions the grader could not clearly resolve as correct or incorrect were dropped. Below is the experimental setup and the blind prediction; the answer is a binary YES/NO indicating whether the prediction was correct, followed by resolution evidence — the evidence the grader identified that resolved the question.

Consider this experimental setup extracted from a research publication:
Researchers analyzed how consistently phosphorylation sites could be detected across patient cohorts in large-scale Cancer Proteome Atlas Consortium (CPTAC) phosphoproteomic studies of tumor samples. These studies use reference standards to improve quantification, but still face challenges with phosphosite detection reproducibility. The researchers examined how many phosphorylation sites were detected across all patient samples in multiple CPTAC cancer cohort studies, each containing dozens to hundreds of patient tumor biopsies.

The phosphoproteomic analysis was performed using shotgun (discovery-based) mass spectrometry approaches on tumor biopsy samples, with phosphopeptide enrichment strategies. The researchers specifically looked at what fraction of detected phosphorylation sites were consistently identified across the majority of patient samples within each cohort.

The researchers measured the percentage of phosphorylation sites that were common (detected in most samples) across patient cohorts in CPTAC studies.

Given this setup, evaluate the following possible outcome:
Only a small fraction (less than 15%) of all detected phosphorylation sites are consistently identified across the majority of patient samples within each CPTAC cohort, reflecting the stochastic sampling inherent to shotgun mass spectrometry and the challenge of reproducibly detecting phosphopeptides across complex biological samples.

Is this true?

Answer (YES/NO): YES